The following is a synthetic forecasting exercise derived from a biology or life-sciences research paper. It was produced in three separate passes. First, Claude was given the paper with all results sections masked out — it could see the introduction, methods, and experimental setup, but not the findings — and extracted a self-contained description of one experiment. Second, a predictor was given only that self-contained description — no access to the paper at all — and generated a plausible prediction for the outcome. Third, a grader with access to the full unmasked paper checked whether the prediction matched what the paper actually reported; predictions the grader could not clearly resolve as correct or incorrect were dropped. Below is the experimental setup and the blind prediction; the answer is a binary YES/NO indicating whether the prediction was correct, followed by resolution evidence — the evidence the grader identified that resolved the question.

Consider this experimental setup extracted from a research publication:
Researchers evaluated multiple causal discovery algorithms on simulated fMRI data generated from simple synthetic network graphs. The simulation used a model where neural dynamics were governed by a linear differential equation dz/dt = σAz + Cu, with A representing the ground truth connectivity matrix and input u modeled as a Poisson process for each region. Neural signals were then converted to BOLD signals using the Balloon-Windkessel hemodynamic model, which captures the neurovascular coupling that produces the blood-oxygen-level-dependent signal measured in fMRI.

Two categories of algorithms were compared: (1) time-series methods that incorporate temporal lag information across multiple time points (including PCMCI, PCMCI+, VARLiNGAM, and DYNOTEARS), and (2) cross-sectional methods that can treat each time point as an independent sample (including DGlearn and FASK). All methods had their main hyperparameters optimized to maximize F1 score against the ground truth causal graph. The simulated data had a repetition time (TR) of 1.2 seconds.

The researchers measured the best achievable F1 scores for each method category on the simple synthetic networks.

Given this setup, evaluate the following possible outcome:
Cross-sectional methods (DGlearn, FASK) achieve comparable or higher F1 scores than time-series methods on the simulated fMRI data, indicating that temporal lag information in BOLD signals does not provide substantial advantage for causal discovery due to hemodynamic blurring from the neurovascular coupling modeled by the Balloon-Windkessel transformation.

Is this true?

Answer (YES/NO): NO